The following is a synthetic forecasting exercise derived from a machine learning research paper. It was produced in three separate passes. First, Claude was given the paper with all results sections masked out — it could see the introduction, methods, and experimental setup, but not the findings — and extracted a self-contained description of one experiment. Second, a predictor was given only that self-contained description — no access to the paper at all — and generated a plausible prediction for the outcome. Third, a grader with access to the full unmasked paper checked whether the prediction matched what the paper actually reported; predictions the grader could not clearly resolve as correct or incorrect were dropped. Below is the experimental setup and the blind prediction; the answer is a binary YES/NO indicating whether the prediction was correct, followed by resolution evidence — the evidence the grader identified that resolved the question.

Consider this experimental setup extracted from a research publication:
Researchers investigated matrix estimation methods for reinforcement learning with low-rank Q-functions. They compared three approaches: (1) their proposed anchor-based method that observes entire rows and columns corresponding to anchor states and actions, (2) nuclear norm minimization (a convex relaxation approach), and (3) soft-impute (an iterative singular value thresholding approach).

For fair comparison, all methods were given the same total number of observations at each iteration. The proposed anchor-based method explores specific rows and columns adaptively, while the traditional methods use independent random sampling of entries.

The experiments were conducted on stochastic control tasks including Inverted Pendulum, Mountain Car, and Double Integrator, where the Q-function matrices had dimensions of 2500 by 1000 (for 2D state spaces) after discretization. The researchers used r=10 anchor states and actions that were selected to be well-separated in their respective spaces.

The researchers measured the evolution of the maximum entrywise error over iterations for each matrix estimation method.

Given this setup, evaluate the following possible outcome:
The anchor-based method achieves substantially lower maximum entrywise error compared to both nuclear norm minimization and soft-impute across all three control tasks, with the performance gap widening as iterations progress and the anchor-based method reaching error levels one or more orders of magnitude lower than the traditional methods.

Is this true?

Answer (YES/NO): NO